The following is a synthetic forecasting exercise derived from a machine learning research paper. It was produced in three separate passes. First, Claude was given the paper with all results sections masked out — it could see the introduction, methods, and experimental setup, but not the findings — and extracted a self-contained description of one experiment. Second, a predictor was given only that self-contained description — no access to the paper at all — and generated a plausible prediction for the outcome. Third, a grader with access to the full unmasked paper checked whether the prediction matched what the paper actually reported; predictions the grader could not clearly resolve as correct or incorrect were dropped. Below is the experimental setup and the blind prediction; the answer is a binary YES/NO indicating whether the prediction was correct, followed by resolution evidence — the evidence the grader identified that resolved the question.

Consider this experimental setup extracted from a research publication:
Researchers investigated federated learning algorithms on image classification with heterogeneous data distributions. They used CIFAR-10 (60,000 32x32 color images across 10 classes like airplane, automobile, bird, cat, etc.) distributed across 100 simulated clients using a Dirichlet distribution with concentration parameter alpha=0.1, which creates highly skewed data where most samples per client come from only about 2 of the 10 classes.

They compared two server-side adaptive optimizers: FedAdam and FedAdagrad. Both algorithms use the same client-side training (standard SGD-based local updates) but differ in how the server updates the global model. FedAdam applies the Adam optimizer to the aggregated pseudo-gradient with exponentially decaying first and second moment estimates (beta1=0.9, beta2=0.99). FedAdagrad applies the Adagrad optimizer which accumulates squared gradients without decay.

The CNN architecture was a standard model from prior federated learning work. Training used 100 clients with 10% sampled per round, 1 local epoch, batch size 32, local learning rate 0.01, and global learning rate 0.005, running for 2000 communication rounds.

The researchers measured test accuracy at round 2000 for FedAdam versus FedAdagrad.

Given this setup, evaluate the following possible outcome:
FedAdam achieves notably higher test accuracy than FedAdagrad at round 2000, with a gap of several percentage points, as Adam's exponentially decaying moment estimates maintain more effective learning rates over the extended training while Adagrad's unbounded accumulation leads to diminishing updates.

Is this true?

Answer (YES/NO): NO